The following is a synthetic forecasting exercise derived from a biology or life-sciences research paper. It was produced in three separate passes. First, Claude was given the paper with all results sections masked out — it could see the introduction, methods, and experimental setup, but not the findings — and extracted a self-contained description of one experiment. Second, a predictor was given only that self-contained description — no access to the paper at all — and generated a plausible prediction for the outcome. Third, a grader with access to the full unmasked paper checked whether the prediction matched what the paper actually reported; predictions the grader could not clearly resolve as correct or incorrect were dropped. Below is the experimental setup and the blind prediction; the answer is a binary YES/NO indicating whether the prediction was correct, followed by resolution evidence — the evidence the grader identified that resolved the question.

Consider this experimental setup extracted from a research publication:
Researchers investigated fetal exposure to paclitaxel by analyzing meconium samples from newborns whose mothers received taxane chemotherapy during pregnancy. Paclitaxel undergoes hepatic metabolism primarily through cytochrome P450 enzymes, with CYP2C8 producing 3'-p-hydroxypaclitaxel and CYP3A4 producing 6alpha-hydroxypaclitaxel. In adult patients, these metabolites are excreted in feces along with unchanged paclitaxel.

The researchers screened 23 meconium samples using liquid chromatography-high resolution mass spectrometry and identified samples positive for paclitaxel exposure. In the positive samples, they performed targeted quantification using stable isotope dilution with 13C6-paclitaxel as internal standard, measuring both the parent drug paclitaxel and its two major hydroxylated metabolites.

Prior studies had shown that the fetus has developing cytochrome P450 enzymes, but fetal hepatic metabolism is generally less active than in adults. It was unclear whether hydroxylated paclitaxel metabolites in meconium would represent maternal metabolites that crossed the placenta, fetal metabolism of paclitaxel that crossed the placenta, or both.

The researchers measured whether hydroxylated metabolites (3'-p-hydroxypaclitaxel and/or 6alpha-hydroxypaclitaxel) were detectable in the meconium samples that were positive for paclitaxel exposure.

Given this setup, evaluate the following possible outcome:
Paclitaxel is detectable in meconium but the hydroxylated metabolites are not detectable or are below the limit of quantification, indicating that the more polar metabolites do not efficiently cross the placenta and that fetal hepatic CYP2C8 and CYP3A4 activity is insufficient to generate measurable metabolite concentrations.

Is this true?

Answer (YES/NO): NO